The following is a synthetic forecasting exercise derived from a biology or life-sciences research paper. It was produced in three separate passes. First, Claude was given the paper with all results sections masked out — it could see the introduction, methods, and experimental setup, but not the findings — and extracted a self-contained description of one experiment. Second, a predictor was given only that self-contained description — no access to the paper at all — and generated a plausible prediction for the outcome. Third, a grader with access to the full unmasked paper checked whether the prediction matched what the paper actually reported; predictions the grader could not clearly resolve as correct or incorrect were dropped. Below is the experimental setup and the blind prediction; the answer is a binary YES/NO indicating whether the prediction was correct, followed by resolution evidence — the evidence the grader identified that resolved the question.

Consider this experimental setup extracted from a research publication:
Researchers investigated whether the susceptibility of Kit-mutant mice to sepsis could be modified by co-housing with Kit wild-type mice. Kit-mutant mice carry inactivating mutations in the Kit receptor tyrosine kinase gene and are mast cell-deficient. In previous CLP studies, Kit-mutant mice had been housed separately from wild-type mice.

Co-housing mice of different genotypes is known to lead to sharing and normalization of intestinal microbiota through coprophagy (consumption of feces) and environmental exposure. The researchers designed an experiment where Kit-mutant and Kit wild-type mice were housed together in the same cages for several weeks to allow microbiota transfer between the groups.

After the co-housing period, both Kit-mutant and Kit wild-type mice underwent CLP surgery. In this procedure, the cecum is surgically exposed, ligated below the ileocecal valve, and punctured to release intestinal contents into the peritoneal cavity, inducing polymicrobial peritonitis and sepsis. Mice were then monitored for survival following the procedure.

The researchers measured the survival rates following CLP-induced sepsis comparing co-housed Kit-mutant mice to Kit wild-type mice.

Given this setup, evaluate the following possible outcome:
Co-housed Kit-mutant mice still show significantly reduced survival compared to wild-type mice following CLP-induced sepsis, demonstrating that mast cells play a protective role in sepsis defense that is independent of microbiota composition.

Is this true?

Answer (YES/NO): NO